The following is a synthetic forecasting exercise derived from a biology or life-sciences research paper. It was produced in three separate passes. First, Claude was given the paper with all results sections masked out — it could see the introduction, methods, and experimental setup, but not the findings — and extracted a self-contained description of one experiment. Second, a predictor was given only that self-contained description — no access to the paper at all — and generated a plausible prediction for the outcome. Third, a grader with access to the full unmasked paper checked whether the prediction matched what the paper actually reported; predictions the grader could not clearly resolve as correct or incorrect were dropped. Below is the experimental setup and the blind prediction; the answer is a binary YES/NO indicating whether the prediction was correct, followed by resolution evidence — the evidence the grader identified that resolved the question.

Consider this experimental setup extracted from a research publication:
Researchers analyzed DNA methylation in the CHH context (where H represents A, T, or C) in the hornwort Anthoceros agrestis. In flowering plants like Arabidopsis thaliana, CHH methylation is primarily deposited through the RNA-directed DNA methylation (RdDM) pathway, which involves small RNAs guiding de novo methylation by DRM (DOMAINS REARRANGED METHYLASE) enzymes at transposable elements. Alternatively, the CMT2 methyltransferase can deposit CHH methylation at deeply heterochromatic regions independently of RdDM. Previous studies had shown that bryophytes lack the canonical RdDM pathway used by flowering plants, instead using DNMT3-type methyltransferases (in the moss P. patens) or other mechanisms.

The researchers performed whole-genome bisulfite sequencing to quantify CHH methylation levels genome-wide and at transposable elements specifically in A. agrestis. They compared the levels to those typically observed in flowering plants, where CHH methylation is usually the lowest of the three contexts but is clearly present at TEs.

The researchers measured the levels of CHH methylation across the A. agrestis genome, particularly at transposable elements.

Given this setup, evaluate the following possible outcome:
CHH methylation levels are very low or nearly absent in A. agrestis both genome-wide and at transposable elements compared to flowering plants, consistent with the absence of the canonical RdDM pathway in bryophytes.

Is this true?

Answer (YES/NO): YES